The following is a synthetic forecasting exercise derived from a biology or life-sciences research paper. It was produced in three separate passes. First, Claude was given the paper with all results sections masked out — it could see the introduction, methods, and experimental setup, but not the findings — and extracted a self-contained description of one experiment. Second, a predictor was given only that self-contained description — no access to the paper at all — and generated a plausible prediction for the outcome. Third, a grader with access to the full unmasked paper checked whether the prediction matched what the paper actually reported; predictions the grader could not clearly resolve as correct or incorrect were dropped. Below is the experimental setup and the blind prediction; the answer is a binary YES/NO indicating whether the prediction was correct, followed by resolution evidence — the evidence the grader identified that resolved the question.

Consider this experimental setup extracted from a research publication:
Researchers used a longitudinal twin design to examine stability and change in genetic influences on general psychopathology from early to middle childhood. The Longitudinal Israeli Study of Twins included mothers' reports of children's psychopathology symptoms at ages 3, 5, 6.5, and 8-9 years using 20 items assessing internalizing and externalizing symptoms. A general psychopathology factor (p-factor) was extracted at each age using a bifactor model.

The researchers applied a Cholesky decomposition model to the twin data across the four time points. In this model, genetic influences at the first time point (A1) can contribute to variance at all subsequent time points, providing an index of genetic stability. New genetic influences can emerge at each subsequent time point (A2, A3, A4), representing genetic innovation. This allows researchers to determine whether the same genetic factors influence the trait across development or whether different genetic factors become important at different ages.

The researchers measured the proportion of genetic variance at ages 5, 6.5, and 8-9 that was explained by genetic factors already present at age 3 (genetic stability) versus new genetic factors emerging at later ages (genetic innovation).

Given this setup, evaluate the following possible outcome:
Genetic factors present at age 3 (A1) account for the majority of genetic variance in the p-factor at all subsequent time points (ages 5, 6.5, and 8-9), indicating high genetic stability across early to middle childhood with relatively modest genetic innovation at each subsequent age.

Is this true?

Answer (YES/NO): YES